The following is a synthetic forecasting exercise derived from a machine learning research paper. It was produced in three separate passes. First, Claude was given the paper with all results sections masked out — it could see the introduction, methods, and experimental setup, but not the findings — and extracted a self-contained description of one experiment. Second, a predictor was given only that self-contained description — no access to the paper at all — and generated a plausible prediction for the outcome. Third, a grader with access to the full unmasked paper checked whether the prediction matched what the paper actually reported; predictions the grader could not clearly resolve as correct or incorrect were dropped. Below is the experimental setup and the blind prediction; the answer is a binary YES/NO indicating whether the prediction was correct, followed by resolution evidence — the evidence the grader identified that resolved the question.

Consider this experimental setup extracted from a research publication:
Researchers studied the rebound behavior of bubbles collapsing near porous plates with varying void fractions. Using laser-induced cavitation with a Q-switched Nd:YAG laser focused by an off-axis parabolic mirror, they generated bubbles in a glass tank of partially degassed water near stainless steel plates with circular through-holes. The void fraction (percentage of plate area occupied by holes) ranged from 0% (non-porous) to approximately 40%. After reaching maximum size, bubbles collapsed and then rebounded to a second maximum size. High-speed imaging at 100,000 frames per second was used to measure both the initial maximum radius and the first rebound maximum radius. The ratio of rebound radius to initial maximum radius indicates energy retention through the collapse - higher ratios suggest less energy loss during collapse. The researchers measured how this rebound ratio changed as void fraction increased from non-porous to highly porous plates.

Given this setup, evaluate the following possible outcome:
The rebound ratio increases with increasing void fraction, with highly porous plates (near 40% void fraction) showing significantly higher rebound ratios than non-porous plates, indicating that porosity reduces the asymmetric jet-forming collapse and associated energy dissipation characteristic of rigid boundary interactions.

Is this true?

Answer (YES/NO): NO